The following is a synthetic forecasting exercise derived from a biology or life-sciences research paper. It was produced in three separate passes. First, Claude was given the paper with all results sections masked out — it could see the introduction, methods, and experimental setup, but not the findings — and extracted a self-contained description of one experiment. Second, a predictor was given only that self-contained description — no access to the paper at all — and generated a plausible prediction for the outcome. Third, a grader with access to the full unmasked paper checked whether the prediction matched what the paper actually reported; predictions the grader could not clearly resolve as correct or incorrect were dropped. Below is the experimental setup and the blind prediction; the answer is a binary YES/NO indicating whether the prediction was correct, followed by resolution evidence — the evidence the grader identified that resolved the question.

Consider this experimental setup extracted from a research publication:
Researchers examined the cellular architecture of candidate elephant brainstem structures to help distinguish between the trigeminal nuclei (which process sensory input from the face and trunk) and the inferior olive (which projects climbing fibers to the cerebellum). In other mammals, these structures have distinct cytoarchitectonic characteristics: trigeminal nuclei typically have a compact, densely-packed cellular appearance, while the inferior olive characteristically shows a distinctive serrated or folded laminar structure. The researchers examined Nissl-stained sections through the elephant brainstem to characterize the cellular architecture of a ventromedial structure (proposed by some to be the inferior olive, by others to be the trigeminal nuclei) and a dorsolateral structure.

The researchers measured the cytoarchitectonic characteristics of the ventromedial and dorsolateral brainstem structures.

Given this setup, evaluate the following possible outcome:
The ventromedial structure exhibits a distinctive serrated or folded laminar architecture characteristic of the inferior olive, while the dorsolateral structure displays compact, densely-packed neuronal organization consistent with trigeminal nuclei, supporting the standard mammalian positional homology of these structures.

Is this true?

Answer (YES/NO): NO